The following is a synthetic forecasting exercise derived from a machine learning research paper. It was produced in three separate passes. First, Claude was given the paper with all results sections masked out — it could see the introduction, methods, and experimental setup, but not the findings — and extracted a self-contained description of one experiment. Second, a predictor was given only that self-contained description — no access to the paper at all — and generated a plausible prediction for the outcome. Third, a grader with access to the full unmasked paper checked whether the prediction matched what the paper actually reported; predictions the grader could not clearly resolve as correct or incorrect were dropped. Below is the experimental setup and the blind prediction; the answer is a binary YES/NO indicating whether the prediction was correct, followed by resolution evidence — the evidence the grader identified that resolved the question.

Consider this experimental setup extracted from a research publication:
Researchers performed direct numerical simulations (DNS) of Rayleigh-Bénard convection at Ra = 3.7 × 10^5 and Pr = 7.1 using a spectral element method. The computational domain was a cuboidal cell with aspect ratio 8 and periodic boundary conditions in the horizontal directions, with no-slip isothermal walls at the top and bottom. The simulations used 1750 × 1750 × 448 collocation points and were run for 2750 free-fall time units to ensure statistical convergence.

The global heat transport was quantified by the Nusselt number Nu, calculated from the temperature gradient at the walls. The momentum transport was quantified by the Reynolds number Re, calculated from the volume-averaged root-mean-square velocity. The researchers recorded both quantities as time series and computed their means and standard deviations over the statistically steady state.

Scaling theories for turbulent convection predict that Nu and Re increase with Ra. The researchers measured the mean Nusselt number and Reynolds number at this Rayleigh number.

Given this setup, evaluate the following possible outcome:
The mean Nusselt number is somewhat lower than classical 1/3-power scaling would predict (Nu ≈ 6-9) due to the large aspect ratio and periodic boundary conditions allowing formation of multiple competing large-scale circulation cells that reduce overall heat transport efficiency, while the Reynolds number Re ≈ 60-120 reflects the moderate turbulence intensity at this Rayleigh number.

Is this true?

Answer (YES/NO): NO